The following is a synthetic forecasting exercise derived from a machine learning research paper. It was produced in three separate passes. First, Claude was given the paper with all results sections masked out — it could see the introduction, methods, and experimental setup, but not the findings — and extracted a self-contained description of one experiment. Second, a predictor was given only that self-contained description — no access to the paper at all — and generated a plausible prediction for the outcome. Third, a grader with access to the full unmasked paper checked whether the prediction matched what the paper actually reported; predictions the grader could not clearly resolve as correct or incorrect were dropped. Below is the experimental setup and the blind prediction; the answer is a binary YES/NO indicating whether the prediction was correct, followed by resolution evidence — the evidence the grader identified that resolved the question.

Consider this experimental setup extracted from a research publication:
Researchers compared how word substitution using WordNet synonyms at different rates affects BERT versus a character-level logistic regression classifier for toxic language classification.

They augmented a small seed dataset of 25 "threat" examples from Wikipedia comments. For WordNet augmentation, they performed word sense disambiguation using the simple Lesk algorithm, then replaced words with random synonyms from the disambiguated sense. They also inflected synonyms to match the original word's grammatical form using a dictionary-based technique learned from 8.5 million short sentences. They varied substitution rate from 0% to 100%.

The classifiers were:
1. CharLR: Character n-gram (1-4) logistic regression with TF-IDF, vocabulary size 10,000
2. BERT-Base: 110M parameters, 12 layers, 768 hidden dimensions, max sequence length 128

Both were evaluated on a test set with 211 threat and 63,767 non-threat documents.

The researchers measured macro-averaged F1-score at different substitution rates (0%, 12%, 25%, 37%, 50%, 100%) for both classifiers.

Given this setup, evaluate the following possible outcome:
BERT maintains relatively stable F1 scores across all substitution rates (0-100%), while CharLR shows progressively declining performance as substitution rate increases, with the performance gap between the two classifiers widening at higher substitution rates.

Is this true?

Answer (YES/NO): NO